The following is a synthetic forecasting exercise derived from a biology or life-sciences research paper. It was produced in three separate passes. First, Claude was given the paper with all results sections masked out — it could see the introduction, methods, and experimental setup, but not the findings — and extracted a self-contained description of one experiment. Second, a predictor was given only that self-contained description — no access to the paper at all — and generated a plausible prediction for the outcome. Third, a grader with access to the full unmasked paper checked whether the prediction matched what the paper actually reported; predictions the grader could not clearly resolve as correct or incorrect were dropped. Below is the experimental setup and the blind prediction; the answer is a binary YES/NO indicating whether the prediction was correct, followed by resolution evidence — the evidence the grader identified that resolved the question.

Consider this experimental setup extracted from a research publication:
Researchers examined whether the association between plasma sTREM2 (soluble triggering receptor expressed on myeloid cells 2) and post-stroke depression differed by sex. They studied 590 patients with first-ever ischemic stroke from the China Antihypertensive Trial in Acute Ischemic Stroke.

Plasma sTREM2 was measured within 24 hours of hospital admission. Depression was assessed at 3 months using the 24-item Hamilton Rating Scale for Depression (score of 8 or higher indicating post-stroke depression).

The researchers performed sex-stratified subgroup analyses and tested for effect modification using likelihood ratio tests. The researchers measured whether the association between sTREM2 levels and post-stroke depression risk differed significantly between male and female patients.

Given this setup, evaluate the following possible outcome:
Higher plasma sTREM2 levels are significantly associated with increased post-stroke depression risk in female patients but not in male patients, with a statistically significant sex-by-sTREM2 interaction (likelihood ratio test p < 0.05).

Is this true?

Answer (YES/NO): NO